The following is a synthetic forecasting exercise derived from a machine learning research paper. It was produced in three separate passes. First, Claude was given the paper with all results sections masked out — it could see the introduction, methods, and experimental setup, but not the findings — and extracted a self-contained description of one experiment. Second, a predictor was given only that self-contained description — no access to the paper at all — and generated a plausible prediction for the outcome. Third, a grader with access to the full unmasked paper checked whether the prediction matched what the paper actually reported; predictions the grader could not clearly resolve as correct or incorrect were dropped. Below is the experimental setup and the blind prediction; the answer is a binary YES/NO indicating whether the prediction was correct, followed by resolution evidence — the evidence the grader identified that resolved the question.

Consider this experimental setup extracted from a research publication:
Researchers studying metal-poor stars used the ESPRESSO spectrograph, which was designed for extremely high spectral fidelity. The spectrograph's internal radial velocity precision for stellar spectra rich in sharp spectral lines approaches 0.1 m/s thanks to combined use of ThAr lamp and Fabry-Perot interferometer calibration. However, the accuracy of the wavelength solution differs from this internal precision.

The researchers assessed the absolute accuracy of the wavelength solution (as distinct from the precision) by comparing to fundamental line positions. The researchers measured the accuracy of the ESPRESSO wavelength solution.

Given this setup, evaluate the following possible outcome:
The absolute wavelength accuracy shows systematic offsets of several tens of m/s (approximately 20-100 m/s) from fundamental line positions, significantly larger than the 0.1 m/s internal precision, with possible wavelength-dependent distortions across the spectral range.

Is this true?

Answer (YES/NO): YES